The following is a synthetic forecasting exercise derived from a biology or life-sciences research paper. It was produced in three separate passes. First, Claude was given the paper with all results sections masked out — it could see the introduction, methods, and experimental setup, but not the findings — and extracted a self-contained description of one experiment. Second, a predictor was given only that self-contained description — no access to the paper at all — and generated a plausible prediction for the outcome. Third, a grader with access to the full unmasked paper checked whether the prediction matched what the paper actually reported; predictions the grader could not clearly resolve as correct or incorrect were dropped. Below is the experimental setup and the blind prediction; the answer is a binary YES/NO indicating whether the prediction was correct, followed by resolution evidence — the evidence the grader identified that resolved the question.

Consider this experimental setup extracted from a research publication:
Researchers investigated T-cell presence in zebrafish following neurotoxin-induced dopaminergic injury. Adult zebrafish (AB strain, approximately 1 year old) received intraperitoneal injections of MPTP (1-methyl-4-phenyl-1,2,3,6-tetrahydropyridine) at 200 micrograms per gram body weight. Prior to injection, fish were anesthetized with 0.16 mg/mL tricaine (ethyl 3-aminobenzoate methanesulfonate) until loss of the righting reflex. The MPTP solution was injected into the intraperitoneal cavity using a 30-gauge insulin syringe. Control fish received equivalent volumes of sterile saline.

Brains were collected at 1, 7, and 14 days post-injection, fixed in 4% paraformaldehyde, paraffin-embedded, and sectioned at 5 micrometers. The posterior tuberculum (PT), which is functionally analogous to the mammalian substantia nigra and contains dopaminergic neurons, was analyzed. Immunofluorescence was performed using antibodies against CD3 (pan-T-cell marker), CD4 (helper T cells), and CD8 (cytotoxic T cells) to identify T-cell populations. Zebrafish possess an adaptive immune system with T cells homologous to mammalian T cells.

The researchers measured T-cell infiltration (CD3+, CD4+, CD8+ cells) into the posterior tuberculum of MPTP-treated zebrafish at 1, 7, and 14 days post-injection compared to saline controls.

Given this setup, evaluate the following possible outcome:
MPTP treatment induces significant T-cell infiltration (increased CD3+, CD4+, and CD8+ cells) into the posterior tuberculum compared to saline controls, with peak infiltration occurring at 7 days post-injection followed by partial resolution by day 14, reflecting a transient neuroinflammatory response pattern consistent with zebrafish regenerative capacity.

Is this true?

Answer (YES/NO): NO